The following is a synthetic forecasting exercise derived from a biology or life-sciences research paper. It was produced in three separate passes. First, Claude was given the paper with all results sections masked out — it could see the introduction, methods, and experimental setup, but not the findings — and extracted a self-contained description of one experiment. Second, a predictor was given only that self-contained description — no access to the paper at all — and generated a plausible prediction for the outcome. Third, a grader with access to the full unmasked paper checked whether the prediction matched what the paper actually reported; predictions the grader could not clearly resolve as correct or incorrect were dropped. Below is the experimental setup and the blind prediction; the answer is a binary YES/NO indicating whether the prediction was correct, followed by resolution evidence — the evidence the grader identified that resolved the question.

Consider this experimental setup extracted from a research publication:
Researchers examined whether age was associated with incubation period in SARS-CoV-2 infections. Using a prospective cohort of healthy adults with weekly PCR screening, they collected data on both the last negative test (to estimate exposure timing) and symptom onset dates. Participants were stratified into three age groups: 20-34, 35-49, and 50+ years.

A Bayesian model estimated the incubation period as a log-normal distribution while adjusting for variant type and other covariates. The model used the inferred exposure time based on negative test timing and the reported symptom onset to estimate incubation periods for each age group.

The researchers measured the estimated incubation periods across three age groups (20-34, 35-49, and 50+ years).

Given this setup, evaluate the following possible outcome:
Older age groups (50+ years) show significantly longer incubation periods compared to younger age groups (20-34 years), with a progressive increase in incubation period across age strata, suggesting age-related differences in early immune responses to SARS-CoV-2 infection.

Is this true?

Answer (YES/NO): NO